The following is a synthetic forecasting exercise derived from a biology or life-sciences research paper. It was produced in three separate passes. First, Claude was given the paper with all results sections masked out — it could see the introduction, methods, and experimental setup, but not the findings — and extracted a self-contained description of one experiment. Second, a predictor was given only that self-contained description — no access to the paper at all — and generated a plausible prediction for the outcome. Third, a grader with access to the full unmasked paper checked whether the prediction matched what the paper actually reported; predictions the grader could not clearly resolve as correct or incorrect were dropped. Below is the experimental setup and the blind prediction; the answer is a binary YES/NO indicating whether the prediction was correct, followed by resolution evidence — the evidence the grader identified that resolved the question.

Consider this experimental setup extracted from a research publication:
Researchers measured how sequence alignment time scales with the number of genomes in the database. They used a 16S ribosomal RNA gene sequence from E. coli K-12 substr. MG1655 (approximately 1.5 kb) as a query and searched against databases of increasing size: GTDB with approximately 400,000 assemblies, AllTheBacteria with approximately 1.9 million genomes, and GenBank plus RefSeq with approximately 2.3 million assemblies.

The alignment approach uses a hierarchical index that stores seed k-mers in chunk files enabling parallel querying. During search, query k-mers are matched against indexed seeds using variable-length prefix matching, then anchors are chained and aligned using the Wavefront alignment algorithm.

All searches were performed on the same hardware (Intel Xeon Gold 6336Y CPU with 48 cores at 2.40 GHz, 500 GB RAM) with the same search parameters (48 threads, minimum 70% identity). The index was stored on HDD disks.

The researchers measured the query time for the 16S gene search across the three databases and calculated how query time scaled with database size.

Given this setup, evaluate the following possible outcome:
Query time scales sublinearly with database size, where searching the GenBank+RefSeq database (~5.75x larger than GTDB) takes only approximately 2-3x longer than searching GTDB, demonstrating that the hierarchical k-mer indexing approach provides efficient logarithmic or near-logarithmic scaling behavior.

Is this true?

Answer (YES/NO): NO